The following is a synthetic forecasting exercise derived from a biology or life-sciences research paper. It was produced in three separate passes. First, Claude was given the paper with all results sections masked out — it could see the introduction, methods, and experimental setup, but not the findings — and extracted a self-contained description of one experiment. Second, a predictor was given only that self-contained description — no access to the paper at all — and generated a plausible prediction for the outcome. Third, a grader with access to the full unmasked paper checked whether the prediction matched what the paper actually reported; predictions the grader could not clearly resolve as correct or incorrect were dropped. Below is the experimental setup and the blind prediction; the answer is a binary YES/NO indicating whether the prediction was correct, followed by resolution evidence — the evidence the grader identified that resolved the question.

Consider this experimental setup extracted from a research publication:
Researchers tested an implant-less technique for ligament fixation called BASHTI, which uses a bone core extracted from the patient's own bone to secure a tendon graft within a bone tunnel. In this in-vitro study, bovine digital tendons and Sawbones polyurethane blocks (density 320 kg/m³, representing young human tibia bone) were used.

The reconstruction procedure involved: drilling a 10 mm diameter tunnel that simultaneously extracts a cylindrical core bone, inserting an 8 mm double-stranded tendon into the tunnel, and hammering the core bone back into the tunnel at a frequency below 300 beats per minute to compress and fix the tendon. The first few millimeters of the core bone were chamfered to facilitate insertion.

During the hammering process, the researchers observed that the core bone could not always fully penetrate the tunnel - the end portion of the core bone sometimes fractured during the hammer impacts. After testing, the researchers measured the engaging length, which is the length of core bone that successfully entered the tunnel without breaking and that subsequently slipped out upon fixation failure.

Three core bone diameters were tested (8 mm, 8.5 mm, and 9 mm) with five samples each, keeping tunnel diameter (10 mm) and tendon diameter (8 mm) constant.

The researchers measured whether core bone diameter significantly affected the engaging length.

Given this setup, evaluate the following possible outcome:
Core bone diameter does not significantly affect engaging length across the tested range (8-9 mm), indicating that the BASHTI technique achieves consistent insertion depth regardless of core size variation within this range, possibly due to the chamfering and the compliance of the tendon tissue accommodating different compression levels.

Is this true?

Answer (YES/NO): NO